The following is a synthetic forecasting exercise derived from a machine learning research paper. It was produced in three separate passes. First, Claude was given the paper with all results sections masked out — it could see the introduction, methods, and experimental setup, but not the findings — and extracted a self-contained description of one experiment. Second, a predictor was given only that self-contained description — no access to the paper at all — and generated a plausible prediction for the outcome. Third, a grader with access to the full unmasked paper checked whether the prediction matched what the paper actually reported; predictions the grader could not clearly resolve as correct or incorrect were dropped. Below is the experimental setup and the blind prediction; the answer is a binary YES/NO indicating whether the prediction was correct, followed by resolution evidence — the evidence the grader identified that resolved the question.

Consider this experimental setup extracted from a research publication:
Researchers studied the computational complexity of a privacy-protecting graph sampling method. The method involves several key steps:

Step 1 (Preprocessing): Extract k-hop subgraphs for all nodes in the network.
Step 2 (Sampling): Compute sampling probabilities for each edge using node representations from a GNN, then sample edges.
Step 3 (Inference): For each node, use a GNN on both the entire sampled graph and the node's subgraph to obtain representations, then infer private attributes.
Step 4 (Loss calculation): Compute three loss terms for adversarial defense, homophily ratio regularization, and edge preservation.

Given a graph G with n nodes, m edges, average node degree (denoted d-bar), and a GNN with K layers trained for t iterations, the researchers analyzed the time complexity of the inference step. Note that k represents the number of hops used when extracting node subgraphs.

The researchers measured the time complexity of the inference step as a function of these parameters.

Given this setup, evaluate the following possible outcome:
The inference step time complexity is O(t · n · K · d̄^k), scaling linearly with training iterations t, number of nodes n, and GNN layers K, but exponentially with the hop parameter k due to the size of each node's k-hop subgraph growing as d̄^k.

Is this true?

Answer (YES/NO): YES